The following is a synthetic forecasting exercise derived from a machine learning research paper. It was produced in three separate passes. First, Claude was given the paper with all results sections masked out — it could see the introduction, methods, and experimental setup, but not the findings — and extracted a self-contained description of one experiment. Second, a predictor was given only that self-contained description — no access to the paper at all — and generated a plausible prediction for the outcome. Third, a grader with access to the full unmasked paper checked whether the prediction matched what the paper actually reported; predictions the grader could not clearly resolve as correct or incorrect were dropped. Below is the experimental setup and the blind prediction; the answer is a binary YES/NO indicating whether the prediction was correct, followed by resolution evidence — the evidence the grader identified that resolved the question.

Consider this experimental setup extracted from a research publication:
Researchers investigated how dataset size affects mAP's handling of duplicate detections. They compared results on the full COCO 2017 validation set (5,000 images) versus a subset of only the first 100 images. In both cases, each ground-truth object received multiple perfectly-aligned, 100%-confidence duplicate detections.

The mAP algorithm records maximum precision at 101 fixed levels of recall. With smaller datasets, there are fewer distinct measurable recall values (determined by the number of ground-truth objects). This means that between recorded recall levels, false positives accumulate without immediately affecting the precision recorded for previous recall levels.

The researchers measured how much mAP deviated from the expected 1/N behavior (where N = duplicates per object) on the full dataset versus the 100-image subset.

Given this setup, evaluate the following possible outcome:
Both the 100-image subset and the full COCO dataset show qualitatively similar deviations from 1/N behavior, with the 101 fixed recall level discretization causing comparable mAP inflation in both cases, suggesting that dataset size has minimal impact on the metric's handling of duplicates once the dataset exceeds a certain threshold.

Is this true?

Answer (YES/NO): NO